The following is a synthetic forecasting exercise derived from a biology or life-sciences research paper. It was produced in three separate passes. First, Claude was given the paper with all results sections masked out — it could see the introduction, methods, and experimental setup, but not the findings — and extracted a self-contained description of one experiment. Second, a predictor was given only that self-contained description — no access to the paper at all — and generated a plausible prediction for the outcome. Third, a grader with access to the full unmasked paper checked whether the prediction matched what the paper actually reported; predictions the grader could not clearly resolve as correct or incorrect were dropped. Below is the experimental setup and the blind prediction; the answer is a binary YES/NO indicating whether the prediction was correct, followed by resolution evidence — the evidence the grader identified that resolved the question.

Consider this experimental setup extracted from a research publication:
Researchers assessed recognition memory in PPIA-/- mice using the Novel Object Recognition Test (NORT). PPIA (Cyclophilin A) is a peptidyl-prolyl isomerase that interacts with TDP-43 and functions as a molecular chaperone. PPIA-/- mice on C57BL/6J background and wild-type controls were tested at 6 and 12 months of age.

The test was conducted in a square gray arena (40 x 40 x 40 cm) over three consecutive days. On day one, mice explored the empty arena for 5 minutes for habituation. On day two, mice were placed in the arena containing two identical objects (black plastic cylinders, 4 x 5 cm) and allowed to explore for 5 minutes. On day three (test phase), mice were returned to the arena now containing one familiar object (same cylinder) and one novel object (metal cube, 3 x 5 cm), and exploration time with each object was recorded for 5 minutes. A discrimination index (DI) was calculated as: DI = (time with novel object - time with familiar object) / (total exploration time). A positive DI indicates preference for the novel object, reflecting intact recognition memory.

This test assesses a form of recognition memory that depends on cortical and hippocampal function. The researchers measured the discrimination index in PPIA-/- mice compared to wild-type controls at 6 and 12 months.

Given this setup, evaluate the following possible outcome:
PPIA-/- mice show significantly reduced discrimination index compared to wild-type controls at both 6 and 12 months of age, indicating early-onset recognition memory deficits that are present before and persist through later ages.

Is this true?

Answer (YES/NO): NO